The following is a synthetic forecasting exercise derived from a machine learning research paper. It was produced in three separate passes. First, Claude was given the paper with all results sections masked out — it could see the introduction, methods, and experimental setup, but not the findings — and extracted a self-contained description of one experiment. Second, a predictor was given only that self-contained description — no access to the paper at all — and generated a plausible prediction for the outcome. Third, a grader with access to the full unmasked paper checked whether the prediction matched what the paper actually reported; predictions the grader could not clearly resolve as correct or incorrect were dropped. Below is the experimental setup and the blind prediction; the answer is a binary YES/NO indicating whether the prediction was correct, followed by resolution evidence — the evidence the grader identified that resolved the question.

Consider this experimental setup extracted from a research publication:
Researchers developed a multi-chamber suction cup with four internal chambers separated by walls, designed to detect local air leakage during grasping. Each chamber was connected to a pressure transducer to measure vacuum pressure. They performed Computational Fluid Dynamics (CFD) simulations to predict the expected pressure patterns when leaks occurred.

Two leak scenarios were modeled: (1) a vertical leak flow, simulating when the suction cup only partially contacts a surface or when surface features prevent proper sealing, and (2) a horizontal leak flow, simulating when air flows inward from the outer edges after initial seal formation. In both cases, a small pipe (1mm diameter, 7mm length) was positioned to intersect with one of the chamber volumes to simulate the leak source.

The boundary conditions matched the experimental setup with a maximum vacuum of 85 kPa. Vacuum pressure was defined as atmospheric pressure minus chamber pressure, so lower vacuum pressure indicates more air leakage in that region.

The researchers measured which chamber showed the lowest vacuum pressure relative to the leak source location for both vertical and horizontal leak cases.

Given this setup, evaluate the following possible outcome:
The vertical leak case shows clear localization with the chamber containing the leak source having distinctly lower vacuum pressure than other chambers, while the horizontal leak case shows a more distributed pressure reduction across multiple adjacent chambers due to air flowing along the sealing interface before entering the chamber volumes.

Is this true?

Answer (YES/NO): NO